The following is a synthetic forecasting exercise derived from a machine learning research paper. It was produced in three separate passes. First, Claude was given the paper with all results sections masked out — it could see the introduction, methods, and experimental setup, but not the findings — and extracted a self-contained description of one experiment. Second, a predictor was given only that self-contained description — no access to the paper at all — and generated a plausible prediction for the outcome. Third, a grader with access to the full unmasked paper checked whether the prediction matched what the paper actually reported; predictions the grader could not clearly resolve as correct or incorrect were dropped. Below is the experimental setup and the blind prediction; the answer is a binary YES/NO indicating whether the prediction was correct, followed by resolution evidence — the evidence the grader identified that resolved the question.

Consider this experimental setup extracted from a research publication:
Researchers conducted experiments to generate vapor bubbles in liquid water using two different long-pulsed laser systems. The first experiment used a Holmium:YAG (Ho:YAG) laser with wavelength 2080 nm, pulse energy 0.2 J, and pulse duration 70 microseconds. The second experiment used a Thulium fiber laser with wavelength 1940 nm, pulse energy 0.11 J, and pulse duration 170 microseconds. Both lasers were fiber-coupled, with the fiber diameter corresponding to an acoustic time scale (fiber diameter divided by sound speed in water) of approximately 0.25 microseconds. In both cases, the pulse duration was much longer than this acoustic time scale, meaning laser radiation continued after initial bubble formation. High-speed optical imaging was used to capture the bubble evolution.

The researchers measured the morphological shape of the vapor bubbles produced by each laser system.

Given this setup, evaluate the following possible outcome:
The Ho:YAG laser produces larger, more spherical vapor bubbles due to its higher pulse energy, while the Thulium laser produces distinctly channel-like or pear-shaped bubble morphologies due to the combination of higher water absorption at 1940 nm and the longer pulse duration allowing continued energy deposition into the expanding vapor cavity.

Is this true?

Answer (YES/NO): NO